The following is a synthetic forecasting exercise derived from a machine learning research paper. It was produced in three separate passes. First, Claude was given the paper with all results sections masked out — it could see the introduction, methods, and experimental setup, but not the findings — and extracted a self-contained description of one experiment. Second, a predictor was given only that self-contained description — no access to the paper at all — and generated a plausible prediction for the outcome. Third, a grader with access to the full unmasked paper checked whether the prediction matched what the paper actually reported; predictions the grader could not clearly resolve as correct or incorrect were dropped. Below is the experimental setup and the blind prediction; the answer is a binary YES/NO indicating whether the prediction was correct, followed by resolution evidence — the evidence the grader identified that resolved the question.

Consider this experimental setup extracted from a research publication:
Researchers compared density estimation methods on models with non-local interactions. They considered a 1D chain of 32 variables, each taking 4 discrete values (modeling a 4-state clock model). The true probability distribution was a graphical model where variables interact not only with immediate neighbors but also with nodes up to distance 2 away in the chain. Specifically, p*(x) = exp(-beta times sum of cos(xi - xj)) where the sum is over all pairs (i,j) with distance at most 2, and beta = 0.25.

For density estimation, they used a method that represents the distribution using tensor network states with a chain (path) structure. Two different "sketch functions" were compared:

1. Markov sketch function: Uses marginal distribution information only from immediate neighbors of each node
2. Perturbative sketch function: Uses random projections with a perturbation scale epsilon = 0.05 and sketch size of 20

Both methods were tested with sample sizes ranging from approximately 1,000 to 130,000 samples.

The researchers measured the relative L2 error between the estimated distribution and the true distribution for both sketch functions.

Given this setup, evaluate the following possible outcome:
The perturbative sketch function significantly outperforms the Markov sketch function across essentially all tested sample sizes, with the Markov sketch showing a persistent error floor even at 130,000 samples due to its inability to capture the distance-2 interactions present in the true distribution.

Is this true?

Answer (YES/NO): NO